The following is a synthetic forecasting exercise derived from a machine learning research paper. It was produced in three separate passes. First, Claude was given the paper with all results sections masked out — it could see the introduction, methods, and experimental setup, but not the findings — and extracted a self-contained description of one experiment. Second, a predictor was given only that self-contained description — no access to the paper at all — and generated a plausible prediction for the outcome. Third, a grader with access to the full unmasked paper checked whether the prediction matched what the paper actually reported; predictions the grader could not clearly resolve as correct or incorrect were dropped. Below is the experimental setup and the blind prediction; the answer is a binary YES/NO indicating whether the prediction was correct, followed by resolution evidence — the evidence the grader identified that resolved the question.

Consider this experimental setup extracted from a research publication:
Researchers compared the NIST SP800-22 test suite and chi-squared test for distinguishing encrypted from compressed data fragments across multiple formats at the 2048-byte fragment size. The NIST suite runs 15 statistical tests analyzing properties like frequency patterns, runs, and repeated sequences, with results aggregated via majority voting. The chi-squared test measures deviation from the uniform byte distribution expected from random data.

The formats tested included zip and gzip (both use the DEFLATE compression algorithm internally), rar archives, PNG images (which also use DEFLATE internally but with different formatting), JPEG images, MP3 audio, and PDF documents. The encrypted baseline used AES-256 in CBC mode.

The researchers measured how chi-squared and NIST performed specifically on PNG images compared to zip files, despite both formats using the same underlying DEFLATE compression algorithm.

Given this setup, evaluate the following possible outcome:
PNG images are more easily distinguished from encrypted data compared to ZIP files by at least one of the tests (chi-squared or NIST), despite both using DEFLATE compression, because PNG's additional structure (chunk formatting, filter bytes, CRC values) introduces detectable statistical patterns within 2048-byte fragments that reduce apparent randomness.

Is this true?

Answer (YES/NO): YES